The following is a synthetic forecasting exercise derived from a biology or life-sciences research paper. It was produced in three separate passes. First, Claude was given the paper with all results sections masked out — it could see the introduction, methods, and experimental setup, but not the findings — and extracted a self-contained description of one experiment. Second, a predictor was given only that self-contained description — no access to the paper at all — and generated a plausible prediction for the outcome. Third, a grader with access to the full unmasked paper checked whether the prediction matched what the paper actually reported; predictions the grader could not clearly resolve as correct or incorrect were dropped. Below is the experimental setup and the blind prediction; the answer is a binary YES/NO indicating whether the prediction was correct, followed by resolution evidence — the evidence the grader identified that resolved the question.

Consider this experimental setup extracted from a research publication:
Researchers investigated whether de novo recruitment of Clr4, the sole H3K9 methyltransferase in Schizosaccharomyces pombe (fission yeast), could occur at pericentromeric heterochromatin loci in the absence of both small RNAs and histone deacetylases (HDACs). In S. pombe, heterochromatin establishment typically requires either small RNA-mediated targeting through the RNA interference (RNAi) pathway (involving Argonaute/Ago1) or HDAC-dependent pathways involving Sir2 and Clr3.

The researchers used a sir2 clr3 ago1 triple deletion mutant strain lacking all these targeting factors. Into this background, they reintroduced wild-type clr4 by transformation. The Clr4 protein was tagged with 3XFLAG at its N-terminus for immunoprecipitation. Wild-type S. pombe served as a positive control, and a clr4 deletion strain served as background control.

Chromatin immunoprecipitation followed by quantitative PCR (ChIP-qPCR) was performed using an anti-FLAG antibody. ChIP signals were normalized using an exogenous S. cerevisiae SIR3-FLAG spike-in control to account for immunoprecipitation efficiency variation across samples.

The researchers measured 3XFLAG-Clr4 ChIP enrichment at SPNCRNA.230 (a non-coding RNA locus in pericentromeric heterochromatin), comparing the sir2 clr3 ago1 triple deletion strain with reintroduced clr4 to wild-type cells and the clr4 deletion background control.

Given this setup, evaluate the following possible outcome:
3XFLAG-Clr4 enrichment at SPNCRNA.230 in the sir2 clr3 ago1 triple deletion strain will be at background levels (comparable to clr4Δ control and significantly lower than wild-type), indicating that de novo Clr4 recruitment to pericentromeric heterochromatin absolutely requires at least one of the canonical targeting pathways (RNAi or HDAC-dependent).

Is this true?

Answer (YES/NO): NO